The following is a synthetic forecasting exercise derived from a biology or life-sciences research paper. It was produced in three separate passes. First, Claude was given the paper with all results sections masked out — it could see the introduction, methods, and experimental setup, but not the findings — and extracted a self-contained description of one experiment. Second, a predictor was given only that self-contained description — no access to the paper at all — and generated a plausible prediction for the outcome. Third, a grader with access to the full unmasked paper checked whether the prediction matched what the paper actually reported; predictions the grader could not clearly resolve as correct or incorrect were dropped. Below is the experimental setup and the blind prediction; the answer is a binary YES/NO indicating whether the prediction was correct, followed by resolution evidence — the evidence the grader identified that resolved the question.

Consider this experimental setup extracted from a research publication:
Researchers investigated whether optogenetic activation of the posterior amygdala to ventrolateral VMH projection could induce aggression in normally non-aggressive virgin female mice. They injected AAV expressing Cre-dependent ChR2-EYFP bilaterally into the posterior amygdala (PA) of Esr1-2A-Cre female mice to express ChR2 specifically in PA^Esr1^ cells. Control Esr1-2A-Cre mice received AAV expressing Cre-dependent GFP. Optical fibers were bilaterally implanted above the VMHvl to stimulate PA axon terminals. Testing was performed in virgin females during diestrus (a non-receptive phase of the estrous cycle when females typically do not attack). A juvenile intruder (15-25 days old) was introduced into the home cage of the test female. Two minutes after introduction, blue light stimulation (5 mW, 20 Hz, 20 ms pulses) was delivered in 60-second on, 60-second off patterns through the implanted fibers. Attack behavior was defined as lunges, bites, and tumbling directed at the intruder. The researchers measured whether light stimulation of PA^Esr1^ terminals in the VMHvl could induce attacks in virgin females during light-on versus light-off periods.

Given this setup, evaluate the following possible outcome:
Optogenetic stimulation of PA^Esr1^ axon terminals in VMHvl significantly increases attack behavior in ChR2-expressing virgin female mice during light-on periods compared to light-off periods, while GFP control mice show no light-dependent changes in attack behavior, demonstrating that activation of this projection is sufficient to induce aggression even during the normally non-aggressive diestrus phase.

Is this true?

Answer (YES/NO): NO